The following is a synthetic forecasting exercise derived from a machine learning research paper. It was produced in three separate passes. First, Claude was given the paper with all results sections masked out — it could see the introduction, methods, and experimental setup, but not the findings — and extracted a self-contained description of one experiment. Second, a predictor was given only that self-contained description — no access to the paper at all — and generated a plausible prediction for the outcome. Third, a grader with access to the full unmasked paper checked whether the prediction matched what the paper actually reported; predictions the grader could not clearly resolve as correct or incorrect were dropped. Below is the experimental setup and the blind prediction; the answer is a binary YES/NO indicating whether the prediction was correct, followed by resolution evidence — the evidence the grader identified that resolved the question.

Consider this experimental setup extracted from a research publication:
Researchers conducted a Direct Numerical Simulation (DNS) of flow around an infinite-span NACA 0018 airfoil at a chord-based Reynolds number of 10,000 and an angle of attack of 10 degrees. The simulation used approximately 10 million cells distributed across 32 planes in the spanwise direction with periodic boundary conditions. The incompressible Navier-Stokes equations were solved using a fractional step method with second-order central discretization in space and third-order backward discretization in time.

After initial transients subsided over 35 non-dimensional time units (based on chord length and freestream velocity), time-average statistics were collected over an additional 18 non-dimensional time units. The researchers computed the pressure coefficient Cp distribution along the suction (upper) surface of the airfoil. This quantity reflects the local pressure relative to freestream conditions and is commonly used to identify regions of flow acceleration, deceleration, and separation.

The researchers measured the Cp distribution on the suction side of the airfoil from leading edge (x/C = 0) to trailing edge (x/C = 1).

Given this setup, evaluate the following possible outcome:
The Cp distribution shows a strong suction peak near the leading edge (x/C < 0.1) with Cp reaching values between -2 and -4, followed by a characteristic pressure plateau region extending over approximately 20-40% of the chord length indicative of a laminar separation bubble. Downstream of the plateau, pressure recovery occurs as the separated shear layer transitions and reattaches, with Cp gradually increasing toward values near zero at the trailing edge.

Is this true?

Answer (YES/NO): NO